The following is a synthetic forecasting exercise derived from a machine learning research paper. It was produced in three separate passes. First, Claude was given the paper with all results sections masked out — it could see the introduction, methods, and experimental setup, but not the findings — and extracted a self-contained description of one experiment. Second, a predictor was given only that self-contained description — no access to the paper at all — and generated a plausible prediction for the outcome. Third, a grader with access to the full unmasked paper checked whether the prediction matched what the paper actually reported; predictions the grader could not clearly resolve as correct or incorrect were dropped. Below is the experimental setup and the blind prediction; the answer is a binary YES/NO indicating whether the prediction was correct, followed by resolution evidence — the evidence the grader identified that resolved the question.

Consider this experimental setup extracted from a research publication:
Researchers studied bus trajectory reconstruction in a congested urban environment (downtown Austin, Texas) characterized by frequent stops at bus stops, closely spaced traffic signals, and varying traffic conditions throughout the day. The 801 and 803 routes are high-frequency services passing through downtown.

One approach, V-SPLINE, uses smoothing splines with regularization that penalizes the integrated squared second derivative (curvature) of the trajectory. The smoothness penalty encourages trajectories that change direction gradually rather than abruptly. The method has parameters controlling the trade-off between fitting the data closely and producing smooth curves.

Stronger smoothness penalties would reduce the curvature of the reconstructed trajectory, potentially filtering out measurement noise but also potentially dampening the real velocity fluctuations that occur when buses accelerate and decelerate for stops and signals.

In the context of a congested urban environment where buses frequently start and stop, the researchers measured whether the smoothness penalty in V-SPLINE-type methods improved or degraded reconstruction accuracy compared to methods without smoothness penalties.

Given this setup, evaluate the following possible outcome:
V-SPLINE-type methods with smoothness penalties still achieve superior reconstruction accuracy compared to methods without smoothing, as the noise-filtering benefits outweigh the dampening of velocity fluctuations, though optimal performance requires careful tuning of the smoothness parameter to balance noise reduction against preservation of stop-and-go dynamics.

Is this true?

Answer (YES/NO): NO